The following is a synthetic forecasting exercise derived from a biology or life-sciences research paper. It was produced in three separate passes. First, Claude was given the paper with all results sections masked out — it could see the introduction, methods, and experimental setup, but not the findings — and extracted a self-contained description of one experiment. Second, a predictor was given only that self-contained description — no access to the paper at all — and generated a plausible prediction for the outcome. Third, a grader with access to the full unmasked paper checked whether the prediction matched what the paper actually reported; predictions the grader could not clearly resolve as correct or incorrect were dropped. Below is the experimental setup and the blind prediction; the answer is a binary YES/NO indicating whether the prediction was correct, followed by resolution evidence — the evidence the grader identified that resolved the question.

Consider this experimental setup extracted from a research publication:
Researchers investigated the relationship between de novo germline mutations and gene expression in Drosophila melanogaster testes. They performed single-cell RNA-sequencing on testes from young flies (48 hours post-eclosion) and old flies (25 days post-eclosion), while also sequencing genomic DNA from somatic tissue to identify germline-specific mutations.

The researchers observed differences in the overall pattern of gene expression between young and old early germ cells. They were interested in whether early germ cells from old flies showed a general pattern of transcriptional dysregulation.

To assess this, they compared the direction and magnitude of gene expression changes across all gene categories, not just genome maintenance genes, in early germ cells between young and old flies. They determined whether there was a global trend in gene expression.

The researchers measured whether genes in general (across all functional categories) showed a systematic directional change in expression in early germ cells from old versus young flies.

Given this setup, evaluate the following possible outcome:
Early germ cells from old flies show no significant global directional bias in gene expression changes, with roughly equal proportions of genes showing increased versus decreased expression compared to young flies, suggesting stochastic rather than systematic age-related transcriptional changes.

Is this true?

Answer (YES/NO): NO